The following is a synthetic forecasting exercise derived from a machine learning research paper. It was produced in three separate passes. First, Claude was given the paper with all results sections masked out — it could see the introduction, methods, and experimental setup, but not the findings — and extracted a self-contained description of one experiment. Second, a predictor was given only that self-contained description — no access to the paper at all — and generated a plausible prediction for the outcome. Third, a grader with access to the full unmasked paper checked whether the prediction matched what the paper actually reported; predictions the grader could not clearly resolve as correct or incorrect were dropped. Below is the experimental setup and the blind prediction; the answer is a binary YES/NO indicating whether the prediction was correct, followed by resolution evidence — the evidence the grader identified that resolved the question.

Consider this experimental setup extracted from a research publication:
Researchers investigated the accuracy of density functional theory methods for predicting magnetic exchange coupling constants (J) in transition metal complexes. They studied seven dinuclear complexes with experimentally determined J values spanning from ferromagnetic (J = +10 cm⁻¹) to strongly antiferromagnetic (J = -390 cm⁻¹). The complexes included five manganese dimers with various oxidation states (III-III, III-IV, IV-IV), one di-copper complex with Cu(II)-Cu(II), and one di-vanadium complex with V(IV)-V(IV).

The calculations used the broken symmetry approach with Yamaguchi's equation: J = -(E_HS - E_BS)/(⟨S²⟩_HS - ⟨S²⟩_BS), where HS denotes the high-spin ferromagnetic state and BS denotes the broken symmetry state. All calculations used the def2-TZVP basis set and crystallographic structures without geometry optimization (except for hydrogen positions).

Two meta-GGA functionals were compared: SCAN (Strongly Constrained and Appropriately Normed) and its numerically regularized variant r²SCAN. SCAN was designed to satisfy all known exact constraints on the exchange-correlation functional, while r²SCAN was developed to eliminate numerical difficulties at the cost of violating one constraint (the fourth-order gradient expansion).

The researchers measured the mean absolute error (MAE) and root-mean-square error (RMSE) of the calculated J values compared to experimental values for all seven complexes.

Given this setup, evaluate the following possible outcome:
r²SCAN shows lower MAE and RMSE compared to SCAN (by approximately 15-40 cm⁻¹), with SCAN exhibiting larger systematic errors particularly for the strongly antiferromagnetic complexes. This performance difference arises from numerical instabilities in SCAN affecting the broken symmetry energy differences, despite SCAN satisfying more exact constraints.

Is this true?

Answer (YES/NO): NO